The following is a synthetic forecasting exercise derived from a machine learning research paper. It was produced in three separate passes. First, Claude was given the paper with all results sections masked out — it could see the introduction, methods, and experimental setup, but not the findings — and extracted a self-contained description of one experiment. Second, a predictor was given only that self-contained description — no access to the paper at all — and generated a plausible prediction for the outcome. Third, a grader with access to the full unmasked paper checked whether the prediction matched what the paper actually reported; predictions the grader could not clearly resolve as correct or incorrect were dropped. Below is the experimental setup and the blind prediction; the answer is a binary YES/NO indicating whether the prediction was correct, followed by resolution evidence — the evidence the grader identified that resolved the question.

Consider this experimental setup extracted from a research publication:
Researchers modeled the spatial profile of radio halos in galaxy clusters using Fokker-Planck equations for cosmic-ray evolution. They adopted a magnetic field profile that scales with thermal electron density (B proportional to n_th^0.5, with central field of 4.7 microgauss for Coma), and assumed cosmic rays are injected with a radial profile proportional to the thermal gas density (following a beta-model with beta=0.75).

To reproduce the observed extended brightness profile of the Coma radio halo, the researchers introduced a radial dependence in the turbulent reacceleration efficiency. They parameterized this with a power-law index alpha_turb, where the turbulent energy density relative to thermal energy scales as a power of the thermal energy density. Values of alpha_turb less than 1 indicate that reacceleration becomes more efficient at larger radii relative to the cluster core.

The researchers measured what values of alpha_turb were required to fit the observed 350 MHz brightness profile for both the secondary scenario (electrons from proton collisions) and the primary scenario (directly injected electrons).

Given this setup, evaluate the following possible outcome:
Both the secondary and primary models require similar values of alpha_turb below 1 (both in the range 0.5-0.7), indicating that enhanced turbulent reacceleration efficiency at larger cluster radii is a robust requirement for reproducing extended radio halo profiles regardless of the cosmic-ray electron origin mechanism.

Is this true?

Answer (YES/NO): NO